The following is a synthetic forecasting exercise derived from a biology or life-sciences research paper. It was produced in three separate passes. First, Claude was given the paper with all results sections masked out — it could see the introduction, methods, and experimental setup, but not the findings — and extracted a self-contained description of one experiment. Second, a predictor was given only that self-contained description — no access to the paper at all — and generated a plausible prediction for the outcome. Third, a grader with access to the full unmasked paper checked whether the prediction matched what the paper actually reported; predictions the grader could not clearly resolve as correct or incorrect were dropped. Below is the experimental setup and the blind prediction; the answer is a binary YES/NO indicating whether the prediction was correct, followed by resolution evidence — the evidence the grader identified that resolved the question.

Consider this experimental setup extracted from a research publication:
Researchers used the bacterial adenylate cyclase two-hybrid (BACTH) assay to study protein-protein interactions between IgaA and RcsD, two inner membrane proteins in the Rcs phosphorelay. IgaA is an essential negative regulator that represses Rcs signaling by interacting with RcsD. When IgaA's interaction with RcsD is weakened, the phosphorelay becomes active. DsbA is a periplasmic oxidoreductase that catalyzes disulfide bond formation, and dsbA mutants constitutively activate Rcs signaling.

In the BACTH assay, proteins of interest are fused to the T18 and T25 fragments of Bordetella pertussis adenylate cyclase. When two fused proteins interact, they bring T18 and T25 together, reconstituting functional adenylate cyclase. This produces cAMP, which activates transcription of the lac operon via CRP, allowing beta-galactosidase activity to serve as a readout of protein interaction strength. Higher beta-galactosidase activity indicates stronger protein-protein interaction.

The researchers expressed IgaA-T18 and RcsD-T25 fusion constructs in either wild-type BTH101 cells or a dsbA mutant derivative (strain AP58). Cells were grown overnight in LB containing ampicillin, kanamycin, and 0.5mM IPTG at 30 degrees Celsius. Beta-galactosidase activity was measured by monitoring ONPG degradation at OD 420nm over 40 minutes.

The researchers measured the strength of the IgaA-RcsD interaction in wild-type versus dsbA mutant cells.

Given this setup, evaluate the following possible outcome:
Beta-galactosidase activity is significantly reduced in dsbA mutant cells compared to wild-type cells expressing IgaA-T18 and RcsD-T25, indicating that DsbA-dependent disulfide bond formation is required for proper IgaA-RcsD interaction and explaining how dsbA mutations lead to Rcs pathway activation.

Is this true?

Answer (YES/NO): YES